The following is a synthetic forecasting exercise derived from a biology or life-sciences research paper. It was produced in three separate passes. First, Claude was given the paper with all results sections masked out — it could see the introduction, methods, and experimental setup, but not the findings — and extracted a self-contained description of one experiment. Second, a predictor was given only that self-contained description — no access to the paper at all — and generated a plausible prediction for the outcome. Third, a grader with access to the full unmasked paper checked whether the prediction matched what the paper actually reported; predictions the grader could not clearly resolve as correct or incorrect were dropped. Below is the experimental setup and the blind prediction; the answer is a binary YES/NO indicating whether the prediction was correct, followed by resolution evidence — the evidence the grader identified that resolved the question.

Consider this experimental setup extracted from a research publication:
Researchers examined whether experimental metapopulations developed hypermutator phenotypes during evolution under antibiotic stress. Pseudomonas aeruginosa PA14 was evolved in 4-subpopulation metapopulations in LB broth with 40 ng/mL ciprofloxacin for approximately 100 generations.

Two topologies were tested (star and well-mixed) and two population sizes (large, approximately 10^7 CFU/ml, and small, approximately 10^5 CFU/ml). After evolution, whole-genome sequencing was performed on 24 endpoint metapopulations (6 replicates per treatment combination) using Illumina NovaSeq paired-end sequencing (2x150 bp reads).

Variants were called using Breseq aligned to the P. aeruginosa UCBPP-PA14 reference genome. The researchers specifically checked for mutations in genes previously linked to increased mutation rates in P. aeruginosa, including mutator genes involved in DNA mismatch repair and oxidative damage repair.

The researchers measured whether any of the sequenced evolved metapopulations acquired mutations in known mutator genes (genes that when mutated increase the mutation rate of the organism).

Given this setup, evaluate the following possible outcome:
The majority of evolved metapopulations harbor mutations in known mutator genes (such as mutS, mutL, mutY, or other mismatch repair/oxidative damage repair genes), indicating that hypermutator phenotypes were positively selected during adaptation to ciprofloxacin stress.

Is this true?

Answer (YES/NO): NO